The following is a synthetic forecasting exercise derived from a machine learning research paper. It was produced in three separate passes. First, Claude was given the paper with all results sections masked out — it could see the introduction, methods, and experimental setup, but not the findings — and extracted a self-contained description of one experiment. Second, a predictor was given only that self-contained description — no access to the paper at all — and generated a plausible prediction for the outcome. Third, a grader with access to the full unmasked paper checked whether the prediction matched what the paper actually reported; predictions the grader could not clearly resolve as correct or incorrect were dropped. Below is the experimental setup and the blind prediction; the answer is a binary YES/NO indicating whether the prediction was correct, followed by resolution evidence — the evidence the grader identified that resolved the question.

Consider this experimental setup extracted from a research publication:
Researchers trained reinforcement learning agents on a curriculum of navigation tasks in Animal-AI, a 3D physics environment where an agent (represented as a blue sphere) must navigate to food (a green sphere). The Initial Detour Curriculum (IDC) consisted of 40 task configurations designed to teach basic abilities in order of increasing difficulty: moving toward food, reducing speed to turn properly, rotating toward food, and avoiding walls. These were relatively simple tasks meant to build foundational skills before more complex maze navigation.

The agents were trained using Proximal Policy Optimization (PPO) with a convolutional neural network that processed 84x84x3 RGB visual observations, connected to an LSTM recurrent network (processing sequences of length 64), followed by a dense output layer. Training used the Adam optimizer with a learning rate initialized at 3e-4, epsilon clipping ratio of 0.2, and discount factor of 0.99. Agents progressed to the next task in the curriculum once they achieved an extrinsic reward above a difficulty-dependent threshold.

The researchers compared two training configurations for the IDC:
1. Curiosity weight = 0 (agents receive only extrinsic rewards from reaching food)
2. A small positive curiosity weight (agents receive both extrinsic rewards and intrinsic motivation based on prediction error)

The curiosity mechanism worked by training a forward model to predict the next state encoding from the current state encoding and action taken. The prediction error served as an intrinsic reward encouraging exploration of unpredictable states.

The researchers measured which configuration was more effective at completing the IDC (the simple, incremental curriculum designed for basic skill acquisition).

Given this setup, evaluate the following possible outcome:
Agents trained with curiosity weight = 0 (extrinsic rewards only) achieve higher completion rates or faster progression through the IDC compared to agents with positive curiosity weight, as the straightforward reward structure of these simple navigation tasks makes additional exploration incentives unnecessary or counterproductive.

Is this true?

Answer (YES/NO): YES